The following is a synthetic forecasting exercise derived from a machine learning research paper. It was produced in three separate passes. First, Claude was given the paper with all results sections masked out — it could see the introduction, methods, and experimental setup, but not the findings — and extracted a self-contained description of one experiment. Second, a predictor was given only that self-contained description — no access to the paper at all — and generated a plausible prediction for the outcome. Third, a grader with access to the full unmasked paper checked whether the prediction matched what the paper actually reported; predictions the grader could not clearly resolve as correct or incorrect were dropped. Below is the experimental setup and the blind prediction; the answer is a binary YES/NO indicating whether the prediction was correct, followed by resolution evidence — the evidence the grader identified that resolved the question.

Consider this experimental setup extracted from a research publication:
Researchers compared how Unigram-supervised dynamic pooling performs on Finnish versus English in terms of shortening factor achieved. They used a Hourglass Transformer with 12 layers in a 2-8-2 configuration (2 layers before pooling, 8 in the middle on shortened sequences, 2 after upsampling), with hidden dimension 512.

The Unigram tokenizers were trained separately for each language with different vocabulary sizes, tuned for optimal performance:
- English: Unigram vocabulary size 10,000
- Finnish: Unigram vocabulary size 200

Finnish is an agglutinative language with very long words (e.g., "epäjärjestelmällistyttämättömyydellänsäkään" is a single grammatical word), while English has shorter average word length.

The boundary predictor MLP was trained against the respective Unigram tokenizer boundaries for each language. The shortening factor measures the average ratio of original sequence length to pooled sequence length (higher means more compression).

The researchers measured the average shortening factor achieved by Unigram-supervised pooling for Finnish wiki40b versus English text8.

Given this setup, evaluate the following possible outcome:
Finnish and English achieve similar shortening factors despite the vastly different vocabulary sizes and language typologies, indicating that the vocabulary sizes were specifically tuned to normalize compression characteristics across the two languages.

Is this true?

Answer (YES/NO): NO